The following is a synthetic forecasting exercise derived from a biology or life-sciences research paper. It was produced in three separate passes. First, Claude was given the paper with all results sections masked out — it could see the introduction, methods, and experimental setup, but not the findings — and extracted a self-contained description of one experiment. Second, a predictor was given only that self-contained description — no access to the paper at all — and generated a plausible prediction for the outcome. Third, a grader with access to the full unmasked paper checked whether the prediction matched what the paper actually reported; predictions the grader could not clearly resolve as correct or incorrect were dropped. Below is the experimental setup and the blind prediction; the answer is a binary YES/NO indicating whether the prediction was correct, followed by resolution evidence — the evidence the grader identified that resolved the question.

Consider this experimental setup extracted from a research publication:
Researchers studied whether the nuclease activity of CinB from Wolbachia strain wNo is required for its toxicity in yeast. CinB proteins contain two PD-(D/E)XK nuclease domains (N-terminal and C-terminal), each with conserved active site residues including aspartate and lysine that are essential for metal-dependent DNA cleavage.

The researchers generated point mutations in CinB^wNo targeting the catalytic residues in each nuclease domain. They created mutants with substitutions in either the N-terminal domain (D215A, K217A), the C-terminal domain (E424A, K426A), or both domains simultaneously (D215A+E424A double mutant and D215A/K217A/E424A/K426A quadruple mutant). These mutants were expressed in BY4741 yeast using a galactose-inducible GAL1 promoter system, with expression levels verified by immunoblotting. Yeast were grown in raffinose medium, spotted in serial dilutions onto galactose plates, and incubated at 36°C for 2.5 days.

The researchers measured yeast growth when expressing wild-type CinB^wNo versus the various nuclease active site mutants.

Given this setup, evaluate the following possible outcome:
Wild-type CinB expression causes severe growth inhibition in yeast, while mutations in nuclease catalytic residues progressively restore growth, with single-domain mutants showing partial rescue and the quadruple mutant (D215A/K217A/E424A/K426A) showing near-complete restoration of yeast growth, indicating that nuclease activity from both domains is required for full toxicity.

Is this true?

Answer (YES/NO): NO